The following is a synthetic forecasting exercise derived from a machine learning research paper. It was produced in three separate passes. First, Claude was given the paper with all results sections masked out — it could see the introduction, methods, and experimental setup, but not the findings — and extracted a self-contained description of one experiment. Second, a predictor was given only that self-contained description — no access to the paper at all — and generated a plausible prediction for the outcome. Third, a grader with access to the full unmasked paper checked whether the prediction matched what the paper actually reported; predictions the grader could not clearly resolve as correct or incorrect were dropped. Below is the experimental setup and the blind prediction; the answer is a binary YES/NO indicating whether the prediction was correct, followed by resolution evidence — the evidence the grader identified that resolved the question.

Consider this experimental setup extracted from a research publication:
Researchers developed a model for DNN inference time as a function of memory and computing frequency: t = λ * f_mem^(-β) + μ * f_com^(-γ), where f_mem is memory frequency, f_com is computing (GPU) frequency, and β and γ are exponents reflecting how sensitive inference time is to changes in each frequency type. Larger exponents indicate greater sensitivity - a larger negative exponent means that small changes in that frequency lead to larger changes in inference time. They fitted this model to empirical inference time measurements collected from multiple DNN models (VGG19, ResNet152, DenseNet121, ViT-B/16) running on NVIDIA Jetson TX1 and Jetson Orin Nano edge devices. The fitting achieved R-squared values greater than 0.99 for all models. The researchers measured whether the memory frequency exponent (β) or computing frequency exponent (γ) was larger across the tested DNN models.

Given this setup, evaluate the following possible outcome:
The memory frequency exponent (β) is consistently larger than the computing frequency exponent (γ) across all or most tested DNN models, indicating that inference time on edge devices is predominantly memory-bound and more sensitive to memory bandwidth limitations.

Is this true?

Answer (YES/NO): YES